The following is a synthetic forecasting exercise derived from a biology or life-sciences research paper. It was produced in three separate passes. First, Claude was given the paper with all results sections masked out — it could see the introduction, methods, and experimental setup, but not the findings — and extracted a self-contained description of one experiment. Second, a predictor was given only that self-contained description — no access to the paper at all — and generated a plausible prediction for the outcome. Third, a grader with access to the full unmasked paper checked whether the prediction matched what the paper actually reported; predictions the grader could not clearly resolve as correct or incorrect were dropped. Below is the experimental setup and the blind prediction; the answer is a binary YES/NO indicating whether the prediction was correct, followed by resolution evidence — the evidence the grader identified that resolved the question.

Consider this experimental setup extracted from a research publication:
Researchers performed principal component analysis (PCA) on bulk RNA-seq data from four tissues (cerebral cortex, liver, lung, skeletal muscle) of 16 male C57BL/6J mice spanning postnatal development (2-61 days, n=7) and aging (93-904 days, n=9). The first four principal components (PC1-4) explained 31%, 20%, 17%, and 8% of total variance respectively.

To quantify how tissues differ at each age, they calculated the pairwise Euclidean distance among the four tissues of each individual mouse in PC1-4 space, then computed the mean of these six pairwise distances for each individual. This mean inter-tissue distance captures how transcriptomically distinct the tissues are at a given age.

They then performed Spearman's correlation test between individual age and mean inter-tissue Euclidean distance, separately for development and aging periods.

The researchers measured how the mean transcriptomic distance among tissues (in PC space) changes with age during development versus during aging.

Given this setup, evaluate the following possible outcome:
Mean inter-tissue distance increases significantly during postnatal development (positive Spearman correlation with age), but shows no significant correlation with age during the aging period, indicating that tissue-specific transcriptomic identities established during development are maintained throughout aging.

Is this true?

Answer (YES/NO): NO